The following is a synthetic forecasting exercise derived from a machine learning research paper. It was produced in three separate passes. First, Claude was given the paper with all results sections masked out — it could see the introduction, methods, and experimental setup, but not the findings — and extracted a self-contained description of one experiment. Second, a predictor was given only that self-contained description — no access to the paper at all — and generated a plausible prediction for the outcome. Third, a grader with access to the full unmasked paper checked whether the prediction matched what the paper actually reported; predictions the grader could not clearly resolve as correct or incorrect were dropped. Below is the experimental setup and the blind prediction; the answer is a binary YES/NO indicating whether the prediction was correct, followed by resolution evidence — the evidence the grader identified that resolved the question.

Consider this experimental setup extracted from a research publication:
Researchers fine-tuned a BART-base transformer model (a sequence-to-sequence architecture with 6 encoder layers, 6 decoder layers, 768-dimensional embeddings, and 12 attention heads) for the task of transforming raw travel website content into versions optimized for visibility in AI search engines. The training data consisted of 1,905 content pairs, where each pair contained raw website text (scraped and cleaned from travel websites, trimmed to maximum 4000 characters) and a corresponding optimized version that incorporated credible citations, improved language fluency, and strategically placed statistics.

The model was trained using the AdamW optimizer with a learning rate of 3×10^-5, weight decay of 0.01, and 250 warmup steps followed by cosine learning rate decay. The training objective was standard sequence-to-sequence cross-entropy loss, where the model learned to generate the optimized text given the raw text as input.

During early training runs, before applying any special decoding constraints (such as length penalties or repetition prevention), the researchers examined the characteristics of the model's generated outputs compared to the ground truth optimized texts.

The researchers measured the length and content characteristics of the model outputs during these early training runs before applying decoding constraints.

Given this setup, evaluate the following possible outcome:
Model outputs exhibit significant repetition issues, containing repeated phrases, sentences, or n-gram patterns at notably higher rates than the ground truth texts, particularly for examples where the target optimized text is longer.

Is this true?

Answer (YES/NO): NO